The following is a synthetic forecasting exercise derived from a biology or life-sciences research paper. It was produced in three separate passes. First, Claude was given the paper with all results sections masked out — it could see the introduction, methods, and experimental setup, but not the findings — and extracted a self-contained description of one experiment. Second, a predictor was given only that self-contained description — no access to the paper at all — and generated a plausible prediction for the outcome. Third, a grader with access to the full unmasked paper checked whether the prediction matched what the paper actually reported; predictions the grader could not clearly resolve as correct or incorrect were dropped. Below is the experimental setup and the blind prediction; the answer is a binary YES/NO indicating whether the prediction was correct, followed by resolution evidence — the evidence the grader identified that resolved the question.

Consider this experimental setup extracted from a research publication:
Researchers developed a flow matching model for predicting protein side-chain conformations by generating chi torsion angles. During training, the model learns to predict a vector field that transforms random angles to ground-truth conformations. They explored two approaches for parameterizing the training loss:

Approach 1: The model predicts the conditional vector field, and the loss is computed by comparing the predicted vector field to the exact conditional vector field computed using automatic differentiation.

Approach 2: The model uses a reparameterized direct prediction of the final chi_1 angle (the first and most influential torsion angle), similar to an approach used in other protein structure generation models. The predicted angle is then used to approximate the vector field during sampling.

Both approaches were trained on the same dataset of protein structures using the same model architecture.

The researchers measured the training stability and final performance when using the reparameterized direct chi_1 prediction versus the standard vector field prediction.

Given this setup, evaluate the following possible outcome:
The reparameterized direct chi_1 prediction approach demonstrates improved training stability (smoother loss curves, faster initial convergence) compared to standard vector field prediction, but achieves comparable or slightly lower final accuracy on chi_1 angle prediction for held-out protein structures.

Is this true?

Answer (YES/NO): NO